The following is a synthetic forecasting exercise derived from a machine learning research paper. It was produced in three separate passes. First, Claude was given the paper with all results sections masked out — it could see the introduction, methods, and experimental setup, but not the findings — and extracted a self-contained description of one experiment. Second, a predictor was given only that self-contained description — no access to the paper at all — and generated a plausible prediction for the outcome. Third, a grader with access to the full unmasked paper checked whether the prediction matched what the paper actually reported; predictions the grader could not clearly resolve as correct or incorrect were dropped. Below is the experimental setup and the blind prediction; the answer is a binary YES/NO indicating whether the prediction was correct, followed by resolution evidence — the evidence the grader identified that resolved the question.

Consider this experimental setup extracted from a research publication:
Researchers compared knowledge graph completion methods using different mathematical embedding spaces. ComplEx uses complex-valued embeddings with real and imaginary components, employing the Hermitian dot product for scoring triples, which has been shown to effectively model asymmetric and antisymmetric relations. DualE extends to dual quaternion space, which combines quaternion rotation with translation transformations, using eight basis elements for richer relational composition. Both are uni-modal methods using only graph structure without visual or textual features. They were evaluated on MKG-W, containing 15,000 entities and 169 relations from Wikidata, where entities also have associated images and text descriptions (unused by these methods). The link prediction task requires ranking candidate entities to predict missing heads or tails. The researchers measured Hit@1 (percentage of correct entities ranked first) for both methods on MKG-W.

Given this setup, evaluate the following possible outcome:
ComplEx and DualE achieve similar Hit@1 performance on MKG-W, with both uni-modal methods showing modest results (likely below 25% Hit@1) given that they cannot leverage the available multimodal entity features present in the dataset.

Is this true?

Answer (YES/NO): NO